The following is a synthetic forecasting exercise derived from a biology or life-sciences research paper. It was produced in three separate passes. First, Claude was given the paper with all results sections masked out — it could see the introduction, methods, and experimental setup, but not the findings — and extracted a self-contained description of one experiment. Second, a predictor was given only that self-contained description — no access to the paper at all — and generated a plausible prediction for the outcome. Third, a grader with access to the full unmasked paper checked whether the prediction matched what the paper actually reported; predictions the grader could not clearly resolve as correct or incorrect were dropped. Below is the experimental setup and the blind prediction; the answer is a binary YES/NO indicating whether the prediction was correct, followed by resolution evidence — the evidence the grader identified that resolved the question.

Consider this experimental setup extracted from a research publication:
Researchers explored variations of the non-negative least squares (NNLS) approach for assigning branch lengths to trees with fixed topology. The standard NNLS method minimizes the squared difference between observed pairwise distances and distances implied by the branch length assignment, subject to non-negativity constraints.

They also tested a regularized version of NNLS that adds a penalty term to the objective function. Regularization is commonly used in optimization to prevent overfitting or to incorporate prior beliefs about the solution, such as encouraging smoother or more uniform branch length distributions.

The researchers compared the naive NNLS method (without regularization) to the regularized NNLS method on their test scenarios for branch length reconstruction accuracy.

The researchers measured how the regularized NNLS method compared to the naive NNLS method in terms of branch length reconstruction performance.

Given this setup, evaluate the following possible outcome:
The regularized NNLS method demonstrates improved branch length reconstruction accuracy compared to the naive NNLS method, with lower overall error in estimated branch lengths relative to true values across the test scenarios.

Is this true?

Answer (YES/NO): NO